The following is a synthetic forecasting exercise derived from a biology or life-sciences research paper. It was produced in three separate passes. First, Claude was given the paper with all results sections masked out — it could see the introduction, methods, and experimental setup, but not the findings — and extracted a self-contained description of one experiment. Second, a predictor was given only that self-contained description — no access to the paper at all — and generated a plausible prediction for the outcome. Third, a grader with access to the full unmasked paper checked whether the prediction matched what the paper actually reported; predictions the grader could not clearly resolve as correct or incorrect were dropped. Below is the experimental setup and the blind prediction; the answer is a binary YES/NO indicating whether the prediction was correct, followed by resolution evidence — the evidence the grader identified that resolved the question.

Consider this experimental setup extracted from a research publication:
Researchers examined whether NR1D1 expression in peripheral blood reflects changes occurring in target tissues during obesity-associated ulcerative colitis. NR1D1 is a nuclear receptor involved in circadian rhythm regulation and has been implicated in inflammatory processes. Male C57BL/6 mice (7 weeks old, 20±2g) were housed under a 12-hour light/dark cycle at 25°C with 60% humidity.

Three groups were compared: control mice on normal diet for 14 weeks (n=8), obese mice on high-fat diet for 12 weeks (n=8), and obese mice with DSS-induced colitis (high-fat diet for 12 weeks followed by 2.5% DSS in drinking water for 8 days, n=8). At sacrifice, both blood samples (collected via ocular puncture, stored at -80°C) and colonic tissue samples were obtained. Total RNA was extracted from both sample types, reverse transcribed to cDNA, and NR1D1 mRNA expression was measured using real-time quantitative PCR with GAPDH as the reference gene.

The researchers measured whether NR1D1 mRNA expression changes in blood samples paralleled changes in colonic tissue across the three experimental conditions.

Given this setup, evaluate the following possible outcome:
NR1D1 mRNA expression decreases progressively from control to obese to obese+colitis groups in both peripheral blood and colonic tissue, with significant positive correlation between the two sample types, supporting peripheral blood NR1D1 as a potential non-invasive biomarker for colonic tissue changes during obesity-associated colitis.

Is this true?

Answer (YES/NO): NO